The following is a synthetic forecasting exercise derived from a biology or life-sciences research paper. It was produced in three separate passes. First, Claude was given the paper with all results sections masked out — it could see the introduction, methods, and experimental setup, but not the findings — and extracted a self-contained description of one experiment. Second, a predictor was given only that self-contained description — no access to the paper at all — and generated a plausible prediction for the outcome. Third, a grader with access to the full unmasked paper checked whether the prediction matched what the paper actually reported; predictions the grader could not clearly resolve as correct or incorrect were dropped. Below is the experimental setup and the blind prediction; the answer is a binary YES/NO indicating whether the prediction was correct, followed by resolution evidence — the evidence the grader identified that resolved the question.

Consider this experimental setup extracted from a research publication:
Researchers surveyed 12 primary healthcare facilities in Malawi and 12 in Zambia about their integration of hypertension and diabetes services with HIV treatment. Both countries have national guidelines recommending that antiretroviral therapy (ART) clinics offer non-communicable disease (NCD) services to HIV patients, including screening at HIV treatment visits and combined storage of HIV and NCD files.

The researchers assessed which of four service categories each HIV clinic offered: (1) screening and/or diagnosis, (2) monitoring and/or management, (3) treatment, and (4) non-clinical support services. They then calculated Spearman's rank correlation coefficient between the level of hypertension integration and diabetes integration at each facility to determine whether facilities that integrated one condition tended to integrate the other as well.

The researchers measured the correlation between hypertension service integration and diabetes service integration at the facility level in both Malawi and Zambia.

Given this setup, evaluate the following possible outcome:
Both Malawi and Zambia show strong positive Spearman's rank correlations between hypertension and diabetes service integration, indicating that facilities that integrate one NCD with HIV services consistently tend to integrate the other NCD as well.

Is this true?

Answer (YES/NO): YES